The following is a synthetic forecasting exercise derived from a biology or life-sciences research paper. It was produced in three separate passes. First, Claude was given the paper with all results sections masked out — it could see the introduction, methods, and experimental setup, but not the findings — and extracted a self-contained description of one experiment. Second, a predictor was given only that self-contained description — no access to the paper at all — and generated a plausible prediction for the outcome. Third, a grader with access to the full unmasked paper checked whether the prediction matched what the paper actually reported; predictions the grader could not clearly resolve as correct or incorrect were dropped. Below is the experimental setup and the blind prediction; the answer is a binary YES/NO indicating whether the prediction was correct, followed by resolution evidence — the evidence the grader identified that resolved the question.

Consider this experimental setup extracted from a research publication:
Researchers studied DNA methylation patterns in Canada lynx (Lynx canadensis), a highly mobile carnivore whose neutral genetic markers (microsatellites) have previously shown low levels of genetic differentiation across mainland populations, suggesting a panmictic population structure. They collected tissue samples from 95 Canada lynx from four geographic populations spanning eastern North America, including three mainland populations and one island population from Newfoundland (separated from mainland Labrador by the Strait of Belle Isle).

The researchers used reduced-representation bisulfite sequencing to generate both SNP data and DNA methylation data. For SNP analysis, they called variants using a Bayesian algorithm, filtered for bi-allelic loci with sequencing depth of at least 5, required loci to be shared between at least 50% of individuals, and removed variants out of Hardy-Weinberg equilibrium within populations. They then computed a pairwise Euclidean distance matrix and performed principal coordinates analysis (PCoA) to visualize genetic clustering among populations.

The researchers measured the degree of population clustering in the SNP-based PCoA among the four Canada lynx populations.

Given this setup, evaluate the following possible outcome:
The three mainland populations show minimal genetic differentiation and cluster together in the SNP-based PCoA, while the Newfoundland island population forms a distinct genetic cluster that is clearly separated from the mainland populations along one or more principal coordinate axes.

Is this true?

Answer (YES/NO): YES